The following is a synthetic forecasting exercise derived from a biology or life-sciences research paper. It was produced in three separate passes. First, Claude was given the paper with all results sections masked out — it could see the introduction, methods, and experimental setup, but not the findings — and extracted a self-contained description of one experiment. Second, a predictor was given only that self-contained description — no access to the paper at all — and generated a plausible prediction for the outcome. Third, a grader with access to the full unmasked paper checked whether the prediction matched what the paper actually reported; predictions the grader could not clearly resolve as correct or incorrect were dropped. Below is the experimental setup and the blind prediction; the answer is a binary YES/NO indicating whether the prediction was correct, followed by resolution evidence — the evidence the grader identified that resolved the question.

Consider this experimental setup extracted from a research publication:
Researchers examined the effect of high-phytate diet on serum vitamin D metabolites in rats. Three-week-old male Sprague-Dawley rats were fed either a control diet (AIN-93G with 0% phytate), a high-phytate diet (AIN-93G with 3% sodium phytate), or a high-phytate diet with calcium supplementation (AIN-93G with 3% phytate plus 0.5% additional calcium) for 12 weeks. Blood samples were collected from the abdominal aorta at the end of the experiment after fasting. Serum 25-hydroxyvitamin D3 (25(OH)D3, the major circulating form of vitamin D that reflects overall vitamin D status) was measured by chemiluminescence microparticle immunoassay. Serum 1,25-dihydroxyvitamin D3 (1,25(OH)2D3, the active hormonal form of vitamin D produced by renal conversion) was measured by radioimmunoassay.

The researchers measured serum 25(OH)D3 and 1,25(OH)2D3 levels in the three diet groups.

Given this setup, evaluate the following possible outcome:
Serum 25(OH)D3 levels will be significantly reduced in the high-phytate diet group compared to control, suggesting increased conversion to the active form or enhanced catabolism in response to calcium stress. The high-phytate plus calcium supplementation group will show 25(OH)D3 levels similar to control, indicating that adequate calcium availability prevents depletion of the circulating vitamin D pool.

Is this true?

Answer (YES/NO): YES